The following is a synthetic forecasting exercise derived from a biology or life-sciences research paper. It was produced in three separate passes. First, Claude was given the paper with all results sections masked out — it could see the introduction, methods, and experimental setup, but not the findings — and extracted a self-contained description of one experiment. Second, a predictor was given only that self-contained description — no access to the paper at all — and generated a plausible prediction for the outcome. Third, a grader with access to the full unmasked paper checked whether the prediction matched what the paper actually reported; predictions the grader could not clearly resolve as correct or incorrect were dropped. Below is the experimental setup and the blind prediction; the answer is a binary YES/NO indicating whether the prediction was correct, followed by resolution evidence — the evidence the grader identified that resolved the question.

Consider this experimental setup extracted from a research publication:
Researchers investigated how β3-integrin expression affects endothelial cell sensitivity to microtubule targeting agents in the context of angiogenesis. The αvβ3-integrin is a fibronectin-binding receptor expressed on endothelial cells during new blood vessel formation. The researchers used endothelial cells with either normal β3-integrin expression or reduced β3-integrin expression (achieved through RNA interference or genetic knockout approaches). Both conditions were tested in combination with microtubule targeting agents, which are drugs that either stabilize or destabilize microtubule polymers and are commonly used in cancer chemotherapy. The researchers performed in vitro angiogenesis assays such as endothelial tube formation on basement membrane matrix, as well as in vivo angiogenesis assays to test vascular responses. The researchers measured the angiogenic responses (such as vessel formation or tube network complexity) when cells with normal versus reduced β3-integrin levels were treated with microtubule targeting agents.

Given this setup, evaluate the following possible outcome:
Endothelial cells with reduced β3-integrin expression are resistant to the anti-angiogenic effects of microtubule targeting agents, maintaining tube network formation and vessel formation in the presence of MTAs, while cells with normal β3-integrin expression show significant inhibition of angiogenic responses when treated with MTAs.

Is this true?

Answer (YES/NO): NO